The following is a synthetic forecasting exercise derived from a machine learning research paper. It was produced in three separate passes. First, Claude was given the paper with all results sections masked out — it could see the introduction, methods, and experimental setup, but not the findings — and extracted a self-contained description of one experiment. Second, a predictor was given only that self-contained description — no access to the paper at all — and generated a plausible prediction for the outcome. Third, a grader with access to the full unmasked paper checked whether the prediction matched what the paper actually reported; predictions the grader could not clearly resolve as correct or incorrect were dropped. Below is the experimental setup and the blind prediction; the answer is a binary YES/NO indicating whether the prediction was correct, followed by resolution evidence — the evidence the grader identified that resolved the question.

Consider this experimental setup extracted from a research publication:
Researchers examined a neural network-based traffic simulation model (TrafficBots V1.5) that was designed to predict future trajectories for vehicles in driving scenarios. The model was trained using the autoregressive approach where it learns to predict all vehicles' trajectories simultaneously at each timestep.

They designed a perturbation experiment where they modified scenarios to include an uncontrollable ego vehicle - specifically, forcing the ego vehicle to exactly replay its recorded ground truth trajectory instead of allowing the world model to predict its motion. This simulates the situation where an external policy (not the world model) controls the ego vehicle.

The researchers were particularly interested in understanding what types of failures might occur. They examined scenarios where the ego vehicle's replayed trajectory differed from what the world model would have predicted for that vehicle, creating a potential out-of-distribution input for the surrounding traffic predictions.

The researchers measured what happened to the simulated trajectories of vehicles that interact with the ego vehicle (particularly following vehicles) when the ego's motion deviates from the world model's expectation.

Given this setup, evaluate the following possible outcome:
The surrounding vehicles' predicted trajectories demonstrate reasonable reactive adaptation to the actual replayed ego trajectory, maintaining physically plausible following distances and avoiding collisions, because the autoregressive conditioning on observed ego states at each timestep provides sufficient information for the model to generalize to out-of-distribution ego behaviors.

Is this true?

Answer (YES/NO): NO